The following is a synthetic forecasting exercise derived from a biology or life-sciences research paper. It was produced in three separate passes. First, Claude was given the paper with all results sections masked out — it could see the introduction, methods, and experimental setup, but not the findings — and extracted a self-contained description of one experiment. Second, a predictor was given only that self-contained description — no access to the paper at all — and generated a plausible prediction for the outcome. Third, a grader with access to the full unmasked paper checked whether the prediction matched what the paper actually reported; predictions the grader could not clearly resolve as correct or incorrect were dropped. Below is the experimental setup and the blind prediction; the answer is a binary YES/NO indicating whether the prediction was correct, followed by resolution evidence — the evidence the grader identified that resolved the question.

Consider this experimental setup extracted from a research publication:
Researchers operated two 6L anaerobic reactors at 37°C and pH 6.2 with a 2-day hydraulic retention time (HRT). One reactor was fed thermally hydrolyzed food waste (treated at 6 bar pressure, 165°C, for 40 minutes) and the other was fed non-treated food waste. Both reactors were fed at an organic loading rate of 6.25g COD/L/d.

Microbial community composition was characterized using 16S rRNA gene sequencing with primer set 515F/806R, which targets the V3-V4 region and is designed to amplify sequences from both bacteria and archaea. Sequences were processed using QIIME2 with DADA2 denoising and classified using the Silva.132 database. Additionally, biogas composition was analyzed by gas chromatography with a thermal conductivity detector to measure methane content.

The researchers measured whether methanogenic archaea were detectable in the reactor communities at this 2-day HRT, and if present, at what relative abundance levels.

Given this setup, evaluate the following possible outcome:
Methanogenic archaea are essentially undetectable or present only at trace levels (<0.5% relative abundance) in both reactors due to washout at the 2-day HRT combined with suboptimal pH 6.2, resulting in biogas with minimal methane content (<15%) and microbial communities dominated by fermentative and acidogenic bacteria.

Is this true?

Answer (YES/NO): YES